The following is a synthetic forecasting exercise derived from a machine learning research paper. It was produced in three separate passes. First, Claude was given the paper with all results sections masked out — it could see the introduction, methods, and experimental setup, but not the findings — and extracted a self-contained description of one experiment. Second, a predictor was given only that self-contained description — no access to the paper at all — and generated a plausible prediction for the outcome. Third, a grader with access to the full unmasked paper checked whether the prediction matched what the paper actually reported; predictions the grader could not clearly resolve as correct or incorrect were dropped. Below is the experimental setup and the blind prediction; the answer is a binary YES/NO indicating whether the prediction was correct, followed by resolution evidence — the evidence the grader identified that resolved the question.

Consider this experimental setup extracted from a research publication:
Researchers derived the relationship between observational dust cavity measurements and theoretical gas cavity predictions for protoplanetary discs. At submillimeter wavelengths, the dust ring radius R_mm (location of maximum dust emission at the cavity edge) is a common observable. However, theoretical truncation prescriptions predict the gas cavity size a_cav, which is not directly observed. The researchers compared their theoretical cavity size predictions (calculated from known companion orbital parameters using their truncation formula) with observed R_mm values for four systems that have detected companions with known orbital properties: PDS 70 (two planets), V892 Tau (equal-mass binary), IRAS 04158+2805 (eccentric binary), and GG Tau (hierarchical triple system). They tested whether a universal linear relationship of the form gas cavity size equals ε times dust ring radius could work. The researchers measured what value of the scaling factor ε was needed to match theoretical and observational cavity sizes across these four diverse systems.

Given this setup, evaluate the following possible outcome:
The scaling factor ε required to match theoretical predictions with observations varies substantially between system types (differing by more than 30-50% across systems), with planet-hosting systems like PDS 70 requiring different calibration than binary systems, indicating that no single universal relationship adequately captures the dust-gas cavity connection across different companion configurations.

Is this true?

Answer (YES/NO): NO